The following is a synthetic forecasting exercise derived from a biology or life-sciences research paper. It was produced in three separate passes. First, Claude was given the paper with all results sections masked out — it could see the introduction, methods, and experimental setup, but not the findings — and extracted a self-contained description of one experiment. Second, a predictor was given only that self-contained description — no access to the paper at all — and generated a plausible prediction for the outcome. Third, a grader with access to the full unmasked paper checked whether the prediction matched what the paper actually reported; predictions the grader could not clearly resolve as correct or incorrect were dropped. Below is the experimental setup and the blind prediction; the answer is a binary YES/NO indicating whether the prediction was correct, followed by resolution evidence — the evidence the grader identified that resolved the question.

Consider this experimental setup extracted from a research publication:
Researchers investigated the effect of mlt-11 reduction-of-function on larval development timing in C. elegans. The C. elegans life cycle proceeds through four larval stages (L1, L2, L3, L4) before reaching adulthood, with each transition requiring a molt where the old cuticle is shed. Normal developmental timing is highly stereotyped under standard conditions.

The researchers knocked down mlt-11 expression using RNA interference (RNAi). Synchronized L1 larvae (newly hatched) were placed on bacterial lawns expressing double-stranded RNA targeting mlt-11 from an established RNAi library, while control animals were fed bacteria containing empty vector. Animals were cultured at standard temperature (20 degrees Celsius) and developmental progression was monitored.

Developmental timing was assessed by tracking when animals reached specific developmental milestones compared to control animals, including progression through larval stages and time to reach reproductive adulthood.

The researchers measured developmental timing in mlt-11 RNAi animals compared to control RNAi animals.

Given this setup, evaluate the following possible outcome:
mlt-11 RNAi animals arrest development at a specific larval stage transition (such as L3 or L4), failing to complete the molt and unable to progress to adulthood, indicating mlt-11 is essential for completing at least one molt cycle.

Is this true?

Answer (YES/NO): NO